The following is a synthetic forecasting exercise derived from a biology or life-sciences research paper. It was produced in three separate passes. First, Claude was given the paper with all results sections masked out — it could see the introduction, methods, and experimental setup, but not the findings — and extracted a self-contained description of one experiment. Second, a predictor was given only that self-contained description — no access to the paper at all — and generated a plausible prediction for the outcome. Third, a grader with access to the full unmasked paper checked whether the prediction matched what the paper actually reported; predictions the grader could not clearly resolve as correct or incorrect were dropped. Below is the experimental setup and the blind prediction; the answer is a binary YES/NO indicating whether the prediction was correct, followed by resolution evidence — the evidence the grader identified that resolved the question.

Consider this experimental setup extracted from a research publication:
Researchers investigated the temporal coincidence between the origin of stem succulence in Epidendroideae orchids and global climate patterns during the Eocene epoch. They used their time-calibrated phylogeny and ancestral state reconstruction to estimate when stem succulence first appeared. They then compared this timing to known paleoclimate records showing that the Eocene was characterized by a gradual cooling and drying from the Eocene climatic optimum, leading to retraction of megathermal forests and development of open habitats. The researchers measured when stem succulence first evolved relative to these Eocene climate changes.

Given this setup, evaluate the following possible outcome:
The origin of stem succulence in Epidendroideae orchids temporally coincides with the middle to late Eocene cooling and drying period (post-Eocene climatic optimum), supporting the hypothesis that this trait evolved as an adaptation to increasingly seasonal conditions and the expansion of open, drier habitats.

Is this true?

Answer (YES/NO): YES